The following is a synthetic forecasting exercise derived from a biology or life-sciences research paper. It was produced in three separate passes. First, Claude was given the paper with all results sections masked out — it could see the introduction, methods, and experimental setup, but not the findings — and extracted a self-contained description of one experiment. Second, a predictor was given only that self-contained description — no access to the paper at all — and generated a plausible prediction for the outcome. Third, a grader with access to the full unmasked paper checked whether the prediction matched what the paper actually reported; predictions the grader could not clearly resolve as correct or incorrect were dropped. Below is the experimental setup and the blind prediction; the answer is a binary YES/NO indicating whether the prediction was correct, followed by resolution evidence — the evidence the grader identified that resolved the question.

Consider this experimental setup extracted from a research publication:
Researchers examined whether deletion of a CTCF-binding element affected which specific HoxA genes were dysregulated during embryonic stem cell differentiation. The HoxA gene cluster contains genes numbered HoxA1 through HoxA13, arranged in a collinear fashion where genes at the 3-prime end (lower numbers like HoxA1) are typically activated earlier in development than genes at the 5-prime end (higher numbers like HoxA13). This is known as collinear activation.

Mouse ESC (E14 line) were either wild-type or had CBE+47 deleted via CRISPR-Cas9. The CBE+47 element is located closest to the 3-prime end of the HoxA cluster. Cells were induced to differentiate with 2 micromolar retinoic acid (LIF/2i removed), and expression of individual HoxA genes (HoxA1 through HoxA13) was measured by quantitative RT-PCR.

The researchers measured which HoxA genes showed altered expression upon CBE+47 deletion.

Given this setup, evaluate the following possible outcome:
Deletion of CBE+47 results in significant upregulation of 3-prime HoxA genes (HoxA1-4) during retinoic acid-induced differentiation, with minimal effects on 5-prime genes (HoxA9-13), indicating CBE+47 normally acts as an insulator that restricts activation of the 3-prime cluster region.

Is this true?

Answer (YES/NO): NO